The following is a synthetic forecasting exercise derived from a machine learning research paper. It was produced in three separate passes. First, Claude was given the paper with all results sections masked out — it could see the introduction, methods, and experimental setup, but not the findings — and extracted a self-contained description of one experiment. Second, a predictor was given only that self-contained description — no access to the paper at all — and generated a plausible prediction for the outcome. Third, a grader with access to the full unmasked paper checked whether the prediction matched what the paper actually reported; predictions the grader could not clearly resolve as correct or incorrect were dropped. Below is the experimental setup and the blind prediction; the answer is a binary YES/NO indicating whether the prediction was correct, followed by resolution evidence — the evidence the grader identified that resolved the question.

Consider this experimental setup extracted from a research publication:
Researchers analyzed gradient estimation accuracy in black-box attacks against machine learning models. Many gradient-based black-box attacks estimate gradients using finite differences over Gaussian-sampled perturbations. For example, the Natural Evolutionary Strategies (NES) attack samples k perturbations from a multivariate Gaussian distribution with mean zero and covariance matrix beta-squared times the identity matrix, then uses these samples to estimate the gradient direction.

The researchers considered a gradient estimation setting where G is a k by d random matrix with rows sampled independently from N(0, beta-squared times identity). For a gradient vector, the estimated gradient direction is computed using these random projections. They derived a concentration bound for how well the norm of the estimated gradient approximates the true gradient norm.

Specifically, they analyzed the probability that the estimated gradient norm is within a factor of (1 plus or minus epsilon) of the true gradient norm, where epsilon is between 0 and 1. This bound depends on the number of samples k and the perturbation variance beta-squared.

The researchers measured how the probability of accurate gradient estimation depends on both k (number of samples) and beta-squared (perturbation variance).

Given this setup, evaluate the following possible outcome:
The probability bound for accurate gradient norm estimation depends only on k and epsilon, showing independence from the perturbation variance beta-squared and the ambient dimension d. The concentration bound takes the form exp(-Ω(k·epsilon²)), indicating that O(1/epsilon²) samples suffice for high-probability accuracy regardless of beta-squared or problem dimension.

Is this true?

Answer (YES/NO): NO